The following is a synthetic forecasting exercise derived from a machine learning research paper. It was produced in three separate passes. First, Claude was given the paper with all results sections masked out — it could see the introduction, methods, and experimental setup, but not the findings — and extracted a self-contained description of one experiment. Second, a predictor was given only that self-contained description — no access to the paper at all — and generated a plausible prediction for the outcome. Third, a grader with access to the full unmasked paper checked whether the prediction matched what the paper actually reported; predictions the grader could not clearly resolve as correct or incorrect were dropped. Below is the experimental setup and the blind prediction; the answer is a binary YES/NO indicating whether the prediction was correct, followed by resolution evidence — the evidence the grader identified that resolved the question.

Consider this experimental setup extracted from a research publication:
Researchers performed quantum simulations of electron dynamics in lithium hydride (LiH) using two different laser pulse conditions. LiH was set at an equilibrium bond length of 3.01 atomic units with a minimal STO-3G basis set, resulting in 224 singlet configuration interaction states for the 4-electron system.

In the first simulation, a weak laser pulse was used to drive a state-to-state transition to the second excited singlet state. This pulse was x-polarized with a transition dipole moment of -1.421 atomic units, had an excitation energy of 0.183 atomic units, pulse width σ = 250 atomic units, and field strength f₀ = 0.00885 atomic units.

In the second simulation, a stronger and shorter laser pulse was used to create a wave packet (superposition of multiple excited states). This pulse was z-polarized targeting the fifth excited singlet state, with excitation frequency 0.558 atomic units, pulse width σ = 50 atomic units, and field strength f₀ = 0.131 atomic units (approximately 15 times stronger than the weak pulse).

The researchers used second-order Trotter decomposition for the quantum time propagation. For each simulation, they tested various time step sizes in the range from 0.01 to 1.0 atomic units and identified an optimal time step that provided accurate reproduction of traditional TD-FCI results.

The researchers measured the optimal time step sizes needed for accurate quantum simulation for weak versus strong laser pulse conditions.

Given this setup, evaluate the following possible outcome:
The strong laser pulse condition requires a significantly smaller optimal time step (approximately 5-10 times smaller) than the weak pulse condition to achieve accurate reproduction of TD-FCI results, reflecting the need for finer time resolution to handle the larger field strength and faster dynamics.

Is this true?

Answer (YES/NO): NO